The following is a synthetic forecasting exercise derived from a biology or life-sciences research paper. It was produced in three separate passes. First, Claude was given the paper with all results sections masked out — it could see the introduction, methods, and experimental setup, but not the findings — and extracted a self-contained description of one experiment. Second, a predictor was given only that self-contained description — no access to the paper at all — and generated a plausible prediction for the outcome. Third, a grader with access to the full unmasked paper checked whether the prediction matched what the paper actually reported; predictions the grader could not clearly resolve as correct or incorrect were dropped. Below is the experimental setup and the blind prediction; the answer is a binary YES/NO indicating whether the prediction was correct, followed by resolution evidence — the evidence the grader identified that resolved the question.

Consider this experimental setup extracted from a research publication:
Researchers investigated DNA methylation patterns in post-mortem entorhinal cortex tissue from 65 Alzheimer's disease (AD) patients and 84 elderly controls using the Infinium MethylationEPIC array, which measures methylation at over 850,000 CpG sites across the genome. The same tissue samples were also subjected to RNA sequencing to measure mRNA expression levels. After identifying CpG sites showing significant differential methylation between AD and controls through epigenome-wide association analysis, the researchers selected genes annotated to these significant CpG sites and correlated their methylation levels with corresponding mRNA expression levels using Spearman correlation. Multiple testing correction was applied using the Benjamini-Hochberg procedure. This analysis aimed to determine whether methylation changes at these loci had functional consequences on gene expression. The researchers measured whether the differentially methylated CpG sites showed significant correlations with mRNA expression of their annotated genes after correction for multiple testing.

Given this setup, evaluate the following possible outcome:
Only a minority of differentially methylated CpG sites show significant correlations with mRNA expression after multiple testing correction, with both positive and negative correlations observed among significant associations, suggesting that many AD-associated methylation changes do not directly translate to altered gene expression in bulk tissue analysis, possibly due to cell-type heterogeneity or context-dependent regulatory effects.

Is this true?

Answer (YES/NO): NO